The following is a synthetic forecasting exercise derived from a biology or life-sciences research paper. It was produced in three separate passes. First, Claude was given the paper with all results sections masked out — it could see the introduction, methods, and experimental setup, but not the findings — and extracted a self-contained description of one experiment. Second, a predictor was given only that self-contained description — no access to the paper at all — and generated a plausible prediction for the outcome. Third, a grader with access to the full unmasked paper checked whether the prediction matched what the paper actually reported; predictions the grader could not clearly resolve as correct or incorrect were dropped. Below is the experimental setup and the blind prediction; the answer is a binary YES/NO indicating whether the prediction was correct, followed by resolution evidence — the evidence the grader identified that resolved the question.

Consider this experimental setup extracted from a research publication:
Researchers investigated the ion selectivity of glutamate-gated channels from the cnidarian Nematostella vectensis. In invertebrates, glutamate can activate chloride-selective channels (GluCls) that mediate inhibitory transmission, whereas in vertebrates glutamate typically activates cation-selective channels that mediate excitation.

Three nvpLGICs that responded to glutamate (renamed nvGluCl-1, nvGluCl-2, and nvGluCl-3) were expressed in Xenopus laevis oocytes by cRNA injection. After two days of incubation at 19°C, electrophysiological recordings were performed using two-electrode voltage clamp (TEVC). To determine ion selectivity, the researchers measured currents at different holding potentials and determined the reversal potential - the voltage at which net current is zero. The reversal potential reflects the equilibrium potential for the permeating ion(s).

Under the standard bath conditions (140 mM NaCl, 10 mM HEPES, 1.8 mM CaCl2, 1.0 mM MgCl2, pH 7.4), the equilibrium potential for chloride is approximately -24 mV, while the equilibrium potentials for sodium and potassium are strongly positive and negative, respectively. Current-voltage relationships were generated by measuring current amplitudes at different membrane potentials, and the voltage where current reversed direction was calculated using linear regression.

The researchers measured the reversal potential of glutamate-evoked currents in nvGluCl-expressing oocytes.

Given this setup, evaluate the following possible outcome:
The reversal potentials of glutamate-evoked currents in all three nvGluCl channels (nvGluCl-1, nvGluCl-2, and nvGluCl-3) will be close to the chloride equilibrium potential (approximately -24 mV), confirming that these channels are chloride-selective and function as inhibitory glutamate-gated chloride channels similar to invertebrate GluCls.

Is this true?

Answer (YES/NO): NO